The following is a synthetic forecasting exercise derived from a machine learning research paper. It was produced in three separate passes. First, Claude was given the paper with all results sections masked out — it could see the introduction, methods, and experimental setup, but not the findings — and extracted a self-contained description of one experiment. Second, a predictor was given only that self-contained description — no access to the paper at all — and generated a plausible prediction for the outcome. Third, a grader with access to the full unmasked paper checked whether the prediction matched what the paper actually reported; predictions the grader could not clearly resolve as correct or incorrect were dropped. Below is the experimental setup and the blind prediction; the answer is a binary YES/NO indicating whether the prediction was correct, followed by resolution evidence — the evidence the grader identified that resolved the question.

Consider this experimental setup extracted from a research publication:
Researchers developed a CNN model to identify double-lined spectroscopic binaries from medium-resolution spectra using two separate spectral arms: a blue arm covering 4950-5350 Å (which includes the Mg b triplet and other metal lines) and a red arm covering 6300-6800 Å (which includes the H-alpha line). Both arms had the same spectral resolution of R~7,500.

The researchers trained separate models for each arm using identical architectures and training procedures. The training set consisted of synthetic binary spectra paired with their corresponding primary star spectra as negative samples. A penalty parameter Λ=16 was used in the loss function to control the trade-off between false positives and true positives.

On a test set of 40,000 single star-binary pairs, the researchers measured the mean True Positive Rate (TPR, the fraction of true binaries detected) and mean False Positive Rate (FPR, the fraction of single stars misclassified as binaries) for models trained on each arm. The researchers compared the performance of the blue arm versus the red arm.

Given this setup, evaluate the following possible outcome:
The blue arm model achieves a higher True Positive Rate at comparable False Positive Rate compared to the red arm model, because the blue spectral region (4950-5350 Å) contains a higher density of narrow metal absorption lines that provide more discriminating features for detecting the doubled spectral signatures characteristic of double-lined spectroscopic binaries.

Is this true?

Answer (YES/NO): NO